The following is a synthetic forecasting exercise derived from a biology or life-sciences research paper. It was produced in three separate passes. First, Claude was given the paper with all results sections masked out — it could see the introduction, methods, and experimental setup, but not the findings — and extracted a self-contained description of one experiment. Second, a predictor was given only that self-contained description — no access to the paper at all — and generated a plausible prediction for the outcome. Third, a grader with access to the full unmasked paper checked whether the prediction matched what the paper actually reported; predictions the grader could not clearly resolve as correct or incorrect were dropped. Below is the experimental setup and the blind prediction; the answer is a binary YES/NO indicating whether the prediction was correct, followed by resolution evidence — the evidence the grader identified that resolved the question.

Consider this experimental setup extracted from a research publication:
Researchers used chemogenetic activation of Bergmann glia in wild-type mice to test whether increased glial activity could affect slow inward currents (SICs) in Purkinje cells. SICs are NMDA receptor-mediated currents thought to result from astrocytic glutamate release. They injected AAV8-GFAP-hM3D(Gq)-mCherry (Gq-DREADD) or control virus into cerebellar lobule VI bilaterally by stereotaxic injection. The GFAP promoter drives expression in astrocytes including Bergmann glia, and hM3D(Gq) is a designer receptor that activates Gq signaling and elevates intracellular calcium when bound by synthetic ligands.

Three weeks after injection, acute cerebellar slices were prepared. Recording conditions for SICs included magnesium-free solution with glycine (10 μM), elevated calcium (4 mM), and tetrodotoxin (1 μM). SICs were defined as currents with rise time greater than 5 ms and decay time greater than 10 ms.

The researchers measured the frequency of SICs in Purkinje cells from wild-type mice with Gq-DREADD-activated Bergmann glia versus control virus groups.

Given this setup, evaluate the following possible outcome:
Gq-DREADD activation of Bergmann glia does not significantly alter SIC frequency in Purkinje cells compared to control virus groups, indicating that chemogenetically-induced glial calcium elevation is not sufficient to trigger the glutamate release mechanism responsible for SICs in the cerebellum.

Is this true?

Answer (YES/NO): NO